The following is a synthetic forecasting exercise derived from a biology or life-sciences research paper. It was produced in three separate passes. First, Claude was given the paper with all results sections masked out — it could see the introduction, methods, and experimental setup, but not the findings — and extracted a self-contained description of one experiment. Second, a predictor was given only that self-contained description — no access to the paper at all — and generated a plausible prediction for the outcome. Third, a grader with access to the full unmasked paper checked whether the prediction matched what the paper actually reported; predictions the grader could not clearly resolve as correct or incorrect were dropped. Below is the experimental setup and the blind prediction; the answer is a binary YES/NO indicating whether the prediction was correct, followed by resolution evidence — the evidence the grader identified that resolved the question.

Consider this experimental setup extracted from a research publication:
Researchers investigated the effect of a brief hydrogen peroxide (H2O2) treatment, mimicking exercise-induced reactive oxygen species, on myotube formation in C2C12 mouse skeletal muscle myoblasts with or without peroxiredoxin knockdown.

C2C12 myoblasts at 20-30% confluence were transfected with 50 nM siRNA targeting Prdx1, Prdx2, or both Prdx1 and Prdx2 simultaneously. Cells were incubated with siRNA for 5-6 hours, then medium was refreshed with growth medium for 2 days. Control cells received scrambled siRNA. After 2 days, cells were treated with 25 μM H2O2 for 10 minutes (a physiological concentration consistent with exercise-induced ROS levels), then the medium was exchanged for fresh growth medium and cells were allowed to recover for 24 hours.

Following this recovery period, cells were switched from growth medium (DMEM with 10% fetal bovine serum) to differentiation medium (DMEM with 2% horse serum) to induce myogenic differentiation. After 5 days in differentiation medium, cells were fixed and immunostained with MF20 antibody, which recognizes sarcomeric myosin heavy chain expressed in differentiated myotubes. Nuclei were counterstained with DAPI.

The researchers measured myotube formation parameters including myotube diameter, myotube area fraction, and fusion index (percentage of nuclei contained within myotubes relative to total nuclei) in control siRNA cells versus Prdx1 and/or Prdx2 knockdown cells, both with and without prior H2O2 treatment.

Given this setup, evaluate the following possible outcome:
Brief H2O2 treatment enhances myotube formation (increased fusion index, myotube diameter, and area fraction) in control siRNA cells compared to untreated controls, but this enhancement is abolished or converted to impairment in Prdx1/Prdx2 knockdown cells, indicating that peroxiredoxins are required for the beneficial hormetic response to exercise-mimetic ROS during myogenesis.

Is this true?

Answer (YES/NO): YES